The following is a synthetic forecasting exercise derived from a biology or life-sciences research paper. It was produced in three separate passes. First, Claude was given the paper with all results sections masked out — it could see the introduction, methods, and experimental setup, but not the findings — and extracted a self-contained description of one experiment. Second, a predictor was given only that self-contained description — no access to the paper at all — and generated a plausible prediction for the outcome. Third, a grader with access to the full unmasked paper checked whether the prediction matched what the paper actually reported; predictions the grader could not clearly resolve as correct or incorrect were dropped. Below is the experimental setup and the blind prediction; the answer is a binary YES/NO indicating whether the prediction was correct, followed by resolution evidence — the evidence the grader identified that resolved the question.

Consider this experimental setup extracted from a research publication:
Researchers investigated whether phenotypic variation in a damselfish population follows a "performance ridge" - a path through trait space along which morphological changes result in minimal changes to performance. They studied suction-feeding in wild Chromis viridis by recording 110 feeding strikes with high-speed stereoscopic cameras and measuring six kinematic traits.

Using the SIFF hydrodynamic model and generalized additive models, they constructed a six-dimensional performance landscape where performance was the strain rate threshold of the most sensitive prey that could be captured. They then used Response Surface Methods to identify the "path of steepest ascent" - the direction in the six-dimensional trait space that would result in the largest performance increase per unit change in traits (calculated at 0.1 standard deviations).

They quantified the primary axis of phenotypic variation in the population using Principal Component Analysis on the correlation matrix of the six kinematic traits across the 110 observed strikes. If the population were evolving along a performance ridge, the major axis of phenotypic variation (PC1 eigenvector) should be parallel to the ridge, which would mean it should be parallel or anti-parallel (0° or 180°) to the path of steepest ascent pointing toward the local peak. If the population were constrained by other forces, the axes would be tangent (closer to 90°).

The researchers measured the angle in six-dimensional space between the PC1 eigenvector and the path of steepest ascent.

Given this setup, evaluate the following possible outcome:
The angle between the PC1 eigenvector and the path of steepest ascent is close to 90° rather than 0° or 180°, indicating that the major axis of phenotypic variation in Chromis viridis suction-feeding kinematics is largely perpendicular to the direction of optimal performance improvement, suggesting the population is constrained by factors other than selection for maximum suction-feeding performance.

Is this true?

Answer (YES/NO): YES